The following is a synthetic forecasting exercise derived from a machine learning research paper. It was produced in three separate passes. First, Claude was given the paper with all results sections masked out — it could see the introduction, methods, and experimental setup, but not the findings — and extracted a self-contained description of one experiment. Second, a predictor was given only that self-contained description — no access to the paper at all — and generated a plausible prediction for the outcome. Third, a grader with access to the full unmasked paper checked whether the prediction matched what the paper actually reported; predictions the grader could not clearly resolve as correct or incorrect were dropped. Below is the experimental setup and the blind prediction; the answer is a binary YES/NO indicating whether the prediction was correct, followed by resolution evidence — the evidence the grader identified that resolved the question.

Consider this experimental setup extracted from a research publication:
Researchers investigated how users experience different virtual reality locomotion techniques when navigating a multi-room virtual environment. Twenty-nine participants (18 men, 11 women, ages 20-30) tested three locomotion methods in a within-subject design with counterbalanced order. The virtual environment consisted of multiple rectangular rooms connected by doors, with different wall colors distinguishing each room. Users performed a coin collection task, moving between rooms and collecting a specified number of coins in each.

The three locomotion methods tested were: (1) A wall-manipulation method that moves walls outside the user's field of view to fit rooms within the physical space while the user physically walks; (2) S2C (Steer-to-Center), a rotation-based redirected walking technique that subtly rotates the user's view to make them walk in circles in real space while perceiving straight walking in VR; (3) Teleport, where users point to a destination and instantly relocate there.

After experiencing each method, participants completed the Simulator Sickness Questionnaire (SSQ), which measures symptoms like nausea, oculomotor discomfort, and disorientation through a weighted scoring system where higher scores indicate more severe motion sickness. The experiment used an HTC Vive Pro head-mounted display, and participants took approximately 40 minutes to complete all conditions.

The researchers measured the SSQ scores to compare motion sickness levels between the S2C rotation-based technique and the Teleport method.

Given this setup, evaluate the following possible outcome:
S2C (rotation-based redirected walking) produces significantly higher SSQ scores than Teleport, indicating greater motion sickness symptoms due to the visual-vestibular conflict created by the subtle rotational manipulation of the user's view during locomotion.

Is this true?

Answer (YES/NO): YES